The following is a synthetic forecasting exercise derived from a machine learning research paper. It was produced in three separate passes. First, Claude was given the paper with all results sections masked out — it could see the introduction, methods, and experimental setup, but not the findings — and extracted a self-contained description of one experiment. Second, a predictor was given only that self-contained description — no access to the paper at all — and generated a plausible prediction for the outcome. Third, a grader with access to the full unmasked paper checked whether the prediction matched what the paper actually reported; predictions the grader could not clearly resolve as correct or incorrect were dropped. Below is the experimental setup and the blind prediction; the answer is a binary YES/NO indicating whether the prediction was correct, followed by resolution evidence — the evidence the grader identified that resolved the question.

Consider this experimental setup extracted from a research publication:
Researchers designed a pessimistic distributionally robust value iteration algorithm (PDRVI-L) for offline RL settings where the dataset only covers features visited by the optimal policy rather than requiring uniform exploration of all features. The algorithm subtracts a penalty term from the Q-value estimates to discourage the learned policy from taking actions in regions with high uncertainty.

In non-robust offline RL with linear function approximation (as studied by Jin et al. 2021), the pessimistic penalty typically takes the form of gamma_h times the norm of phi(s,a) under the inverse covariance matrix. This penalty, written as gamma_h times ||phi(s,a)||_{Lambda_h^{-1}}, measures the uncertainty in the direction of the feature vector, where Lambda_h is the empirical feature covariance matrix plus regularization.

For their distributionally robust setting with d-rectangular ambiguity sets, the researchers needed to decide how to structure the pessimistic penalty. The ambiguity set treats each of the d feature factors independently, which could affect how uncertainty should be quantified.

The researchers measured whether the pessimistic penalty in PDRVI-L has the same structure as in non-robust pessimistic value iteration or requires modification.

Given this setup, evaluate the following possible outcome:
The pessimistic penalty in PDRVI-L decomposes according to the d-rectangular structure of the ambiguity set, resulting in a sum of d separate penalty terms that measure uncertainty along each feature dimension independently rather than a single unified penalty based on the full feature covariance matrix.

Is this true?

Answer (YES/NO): YES